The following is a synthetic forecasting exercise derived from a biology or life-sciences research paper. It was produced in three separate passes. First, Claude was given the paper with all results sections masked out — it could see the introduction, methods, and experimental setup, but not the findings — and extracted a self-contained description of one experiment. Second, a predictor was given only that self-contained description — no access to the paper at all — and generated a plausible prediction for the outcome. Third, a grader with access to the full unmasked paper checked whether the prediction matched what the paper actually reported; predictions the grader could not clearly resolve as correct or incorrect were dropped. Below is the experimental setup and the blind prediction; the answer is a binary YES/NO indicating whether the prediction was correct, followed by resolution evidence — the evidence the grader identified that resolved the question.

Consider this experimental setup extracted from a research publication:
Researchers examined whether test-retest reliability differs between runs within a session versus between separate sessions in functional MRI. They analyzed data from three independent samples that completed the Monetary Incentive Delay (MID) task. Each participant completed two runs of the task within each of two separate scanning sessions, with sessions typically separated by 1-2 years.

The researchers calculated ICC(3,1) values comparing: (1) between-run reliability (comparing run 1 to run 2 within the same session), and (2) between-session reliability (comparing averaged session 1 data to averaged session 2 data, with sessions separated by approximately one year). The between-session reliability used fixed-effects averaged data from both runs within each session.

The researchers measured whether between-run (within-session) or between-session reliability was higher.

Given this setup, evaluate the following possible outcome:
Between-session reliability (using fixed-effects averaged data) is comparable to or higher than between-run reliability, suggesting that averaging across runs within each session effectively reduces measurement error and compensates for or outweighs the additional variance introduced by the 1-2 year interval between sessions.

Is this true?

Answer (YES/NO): YES